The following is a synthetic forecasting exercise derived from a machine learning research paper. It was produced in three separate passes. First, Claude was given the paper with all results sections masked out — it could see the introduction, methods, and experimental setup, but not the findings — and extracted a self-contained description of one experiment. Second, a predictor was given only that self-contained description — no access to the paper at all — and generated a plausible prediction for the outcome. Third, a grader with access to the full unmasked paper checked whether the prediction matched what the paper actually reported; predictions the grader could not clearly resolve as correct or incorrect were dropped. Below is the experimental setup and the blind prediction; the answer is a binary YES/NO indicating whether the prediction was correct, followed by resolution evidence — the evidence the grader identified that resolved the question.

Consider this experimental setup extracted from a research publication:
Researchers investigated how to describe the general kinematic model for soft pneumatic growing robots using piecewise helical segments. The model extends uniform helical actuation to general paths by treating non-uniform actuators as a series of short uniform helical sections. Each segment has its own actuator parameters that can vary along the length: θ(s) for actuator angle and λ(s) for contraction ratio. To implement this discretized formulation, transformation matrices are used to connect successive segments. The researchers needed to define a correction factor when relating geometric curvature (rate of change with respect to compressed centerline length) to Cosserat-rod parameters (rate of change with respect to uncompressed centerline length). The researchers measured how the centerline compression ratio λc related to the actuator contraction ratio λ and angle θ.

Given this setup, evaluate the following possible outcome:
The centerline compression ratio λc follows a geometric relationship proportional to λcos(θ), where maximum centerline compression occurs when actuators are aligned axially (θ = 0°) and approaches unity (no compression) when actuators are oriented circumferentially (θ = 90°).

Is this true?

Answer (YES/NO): NO